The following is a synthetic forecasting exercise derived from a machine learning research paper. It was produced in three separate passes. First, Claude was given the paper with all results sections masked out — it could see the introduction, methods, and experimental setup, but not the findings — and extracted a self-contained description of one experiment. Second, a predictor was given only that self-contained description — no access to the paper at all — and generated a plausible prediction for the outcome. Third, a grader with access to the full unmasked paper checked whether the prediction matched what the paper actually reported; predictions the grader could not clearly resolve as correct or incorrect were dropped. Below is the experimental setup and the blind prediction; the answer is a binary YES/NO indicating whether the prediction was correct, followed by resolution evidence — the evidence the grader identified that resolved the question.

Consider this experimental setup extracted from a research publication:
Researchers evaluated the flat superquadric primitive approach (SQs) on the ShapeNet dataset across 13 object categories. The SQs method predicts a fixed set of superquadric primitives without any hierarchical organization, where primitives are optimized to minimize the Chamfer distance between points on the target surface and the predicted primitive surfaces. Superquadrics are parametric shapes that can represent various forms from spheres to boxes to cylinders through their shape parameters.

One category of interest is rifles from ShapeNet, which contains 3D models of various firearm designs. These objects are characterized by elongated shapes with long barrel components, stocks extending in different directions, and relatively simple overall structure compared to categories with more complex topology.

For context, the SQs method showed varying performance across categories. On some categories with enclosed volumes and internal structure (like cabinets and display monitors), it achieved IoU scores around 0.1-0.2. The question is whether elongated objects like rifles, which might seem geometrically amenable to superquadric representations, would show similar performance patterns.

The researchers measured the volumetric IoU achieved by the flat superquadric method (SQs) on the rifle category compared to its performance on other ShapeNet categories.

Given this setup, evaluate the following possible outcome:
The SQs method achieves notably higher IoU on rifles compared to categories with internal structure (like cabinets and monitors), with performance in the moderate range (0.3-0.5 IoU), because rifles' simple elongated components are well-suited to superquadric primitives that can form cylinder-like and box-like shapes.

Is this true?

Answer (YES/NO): NO